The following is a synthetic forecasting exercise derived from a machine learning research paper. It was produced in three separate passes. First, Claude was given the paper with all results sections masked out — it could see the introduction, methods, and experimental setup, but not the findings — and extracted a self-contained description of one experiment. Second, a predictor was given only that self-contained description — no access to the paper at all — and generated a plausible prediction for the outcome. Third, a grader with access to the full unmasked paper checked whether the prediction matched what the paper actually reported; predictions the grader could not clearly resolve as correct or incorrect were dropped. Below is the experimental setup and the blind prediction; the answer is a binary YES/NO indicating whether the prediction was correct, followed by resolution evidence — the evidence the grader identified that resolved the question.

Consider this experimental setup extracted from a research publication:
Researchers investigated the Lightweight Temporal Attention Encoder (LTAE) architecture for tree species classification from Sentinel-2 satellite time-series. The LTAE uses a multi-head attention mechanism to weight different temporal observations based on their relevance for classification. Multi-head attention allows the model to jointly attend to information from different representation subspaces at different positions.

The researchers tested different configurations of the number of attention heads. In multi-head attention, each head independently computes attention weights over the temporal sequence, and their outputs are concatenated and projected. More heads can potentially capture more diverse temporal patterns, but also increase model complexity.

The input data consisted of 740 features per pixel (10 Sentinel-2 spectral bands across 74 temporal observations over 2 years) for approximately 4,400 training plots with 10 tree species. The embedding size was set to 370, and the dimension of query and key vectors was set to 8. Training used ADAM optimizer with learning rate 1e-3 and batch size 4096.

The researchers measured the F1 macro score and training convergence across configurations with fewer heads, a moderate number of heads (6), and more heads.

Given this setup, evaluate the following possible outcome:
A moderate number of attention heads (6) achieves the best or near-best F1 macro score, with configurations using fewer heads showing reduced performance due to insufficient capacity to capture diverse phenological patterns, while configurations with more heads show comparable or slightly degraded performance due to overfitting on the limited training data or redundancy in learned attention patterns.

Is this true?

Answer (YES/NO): NO